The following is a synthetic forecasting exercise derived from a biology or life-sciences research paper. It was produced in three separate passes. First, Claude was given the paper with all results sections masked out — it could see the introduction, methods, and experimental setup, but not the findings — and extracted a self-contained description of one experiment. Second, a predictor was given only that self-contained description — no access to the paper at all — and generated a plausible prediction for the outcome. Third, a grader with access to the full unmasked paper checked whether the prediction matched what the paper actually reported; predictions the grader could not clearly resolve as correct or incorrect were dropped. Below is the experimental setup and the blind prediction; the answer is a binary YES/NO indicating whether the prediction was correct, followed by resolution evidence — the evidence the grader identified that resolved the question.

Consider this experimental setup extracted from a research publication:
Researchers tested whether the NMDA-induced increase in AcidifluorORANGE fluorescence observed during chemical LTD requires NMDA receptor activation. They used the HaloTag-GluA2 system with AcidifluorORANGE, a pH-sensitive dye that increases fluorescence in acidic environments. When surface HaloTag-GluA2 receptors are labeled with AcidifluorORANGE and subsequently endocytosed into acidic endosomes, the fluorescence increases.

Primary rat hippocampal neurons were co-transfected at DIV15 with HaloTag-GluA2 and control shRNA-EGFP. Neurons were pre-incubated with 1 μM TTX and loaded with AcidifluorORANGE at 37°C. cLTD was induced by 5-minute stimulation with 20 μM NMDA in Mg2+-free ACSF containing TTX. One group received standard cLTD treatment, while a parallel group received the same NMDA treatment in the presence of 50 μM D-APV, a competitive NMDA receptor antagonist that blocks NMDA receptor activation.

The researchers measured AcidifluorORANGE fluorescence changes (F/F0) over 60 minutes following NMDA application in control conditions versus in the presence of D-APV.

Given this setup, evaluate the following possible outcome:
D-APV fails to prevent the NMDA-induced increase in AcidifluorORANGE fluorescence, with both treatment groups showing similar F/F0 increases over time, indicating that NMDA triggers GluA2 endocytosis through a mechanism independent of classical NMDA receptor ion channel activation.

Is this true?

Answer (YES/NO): NO